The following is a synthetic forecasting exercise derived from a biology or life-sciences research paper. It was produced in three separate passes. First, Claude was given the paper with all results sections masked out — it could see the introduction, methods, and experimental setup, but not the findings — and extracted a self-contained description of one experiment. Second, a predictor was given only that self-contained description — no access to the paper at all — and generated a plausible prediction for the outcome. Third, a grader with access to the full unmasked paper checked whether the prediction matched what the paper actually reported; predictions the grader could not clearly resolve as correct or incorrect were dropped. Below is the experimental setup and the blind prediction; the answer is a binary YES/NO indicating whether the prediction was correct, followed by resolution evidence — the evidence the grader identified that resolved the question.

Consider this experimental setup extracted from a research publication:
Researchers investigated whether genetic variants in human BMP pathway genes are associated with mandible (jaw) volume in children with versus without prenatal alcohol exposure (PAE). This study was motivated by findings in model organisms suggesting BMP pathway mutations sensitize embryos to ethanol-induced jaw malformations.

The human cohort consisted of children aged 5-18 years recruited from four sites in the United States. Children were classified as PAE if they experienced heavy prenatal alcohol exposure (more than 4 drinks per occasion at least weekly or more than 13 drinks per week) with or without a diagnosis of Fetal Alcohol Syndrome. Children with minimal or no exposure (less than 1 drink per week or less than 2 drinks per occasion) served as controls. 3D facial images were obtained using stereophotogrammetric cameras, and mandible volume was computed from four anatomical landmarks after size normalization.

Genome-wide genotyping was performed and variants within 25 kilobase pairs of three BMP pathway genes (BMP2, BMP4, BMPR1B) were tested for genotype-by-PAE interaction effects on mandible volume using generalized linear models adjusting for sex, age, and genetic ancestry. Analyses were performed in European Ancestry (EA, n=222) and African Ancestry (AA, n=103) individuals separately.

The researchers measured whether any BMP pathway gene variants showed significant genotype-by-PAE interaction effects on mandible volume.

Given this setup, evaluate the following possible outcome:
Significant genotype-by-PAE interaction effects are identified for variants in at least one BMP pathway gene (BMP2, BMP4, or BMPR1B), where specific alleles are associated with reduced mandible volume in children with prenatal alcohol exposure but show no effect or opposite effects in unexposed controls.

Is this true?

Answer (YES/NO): YES